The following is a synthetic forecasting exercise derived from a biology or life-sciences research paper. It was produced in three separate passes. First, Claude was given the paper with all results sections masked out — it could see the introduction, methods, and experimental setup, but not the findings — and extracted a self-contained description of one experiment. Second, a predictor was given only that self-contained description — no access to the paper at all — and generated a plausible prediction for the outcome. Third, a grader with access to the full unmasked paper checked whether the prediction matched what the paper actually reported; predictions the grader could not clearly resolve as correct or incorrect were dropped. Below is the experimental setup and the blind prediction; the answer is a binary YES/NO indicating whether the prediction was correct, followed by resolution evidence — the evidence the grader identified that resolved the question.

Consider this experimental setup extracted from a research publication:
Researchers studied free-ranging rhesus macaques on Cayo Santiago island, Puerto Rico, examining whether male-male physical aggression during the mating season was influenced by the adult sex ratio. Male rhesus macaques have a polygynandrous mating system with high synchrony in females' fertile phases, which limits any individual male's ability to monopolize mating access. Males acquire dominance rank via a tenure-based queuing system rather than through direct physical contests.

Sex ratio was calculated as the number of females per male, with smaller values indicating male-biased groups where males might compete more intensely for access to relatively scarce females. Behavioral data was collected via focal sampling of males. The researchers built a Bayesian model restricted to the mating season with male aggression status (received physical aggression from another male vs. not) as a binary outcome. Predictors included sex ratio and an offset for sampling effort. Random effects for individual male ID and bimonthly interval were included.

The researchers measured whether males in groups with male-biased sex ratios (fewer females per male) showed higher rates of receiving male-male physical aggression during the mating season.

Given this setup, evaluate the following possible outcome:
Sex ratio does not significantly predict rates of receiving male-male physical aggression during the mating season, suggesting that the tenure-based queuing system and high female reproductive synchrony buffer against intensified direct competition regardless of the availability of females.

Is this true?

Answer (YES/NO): YES